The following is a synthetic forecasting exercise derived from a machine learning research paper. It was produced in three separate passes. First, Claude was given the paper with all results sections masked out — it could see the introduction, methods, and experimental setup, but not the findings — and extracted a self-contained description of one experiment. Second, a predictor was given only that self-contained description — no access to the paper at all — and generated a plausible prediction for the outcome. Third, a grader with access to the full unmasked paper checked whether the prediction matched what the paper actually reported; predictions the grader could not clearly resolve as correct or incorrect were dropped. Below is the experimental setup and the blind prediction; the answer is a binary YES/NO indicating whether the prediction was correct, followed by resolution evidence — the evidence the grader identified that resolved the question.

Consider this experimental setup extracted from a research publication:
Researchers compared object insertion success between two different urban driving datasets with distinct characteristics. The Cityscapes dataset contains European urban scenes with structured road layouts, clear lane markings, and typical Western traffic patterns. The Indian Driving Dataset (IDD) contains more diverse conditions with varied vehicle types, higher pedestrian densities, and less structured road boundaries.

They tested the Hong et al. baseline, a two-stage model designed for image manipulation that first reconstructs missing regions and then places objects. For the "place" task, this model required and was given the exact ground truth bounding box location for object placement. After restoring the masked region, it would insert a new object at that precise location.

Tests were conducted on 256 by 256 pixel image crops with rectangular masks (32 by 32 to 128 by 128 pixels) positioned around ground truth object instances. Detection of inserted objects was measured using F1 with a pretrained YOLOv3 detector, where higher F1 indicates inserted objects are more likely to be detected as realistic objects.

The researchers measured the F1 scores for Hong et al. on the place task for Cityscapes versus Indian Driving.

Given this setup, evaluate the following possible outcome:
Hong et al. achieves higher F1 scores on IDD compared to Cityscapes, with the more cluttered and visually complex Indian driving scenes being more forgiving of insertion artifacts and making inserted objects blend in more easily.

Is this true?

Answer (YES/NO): YES